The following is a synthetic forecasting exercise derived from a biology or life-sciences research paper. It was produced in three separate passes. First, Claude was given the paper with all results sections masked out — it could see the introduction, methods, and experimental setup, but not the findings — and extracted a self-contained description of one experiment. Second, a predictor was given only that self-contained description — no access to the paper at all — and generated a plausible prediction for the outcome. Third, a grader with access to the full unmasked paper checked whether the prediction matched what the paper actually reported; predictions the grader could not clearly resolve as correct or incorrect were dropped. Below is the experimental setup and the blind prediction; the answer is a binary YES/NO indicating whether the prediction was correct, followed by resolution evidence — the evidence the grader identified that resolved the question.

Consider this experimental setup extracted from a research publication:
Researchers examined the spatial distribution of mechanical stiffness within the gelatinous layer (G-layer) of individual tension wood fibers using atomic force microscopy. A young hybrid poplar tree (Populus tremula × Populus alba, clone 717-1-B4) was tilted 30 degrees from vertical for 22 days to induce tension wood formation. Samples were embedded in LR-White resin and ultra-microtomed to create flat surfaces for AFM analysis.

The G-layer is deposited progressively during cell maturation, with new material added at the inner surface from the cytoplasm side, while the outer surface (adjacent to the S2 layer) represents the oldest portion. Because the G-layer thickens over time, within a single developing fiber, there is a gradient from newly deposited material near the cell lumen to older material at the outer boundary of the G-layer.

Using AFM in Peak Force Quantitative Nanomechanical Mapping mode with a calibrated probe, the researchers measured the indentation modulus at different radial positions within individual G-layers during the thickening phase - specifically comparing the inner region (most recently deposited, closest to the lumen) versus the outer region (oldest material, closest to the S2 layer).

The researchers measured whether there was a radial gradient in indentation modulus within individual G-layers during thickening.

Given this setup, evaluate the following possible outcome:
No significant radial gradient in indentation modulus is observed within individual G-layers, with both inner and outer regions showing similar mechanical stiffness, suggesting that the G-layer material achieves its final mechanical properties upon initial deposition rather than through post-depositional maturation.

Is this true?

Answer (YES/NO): NO